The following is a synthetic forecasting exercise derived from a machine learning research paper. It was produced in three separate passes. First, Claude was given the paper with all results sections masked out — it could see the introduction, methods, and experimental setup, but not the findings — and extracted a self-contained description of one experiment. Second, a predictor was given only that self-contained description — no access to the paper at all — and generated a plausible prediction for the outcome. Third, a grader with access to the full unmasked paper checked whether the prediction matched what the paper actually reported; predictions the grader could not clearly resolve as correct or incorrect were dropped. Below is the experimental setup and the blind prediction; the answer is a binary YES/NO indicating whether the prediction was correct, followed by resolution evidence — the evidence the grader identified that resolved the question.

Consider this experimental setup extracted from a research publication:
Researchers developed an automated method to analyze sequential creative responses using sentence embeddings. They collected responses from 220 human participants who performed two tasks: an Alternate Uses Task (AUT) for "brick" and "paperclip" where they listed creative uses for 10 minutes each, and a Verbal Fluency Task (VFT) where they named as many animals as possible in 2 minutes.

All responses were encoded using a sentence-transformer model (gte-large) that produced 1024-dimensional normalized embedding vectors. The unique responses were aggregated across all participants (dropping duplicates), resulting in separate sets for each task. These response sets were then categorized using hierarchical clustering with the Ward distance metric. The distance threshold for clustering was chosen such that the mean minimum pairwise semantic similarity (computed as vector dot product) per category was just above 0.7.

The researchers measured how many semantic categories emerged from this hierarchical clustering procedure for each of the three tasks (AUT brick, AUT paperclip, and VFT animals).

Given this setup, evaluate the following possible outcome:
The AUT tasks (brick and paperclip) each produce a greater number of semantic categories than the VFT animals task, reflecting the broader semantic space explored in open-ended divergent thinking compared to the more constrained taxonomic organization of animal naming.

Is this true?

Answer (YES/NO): YES